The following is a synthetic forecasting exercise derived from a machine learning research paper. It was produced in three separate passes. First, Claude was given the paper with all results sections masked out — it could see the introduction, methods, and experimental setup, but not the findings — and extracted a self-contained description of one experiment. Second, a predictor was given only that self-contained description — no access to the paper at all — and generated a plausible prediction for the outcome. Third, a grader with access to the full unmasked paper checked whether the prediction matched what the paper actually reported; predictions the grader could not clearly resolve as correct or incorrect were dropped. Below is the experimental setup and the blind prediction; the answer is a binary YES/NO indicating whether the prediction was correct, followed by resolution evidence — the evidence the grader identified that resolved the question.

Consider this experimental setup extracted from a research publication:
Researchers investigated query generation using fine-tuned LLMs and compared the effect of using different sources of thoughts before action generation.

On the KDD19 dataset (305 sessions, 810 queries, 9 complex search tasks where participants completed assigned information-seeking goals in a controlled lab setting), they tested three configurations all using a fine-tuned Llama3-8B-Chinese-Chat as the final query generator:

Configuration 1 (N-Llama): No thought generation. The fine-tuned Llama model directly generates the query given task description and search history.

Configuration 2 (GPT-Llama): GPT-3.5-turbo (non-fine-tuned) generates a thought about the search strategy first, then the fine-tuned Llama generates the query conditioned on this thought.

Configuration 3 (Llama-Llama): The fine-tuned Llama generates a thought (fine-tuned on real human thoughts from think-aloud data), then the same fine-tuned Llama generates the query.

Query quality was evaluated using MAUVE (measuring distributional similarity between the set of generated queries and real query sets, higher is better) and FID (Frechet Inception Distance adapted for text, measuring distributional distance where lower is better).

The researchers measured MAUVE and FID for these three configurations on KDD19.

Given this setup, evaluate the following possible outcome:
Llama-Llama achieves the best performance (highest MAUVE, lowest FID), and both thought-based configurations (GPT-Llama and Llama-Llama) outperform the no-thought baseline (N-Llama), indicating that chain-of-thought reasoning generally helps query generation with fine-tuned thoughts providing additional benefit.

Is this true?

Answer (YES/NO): NO